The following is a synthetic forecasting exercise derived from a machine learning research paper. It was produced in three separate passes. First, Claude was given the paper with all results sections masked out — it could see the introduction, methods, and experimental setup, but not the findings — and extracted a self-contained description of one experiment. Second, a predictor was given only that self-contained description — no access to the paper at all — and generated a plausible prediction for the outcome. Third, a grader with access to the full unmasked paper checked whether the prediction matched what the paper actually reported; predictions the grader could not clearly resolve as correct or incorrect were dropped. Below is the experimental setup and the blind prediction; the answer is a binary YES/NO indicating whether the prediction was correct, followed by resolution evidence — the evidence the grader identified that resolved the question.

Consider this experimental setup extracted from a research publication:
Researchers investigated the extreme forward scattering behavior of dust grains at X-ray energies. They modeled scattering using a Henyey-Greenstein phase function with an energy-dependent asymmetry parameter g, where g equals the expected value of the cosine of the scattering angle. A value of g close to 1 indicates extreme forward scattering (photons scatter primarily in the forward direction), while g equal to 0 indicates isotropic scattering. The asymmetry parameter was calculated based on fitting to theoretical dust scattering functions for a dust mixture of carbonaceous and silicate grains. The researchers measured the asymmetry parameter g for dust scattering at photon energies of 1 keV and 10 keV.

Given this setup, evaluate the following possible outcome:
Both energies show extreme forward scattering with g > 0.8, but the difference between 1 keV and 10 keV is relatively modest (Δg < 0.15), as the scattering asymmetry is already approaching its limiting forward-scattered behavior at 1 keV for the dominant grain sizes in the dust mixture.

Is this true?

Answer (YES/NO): YES